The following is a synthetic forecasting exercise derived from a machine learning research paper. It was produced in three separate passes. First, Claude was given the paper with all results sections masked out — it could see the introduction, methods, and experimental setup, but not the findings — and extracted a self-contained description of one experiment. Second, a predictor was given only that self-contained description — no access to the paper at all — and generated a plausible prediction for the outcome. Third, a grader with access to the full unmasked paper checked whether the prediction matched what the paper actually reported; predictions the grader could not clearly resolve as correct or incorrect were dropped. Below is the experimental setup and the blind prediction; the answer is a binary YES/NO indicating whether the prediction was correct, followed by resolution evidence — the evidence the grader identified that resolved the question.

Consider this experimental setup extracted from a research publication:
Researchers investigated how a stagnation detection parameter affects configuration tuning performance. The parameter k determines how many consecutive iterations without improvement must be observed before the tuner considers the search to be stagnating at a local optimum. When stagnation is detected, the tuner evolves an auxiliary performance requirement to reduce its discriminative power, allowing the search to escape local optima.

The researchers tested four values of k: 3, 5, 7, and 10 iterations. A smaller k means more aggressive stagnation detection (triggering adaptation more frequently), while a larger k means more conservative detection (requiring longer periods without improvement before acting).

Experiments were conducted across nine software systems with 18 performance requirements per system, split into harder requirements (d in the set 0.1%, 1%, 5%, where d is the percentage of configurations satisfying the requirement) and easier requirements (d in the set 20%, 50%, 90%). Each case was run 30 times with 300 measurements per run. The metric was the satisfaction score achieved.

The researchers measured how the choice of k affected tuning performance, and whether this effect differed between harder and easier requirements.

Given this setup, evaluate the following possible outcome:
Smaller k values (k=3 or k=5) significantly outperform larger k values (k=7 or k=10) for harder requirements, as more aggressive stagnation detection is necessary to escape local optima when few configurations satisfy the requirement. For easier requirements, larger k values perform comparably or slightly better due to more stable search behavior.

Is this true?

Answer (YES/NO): NO